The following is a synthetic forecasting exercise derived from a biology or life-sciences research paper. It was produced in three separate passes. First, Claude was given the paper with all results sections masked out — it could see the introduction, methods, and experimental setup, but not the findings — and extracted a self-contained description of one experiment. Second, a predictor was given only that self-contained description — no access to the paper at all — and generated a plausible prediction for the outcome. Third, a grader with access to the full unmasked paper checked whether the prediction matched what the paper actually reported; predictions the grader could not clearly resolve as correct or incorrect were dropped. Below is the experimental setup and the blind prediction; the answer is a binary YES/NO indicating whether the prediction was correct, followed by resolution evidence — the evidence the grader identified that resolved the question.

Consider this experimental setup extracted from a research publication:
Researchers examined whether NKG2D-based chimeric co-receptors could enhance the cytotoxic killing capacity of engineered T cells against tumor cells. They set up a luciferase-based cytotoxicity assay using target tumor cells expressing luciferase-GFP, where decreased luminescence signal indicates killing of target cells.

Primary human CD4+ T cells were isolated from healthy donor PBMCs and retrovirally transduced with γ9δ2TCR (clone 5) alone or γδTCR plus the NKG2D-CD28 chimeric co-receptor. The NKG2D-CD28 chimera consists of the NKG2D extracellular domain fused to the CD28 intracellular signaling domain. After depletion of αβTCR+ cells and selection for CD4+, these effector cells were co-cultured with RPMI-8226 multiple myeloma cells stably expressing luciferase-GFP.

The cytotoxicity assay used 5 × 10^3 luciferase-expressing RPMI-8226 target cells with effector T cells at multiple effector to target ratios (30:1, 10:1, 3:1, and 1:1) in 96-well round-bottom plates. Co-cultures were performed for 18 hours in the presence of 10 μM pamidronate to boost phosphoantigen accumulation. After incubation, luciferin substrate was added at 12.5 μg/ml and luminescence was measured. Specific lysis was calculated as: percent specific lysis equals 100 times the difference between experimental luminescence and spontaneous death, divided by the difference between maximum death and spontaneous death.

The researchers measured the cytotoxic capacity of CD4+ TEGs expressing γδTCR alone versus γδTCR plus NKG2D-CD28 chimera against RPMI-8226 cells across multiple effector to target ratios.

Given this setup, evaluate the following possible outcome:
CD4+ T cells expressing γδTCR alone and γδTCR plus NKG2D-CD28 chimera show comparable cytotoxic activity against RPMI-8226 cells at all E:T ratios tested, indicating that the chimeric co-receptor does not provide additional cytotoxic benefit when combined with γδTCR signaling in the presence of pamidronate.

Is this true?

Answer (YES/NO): NO